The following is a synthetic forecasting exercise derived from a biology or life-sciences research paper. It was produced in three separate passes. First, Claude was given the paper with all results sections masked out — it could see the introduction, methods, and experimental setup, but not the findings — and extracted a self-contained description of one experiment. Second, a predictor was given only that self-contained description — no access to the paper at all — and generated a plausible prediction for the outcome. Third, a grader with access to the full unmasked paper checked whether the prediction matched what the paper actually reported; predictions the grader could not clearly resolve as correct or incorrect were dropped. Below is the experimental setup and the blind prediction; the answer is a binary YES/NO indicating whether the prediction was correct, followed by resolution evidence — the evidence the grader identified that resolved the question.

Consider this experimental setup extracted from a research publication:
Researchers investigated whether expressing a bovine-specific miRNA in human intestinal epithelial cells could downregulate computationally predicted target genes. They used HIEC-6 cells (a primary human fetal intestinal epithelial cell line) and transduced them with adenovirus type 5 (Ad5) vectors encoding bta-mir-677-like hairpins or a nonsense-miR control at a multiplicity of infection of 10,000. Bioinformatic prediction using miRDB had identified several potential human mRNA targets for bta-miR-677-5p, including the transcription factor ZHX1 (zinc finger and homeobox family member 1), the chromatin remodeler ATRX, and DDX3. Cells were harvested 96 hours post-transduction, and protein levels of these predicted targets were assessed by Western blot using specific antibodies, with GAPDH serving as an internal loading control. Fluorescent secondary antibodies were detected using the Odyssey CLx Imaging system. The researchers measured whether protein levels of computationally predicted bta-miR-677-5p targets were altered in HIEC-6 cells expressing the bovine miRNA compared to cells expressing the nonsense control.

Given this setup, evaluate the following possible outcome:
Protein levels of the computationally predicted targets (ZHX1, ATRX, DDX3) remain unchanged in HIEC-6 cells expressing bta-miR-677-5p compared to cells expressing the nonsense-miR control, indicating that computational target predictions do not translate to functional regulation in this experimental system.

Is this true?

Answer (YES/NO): NO